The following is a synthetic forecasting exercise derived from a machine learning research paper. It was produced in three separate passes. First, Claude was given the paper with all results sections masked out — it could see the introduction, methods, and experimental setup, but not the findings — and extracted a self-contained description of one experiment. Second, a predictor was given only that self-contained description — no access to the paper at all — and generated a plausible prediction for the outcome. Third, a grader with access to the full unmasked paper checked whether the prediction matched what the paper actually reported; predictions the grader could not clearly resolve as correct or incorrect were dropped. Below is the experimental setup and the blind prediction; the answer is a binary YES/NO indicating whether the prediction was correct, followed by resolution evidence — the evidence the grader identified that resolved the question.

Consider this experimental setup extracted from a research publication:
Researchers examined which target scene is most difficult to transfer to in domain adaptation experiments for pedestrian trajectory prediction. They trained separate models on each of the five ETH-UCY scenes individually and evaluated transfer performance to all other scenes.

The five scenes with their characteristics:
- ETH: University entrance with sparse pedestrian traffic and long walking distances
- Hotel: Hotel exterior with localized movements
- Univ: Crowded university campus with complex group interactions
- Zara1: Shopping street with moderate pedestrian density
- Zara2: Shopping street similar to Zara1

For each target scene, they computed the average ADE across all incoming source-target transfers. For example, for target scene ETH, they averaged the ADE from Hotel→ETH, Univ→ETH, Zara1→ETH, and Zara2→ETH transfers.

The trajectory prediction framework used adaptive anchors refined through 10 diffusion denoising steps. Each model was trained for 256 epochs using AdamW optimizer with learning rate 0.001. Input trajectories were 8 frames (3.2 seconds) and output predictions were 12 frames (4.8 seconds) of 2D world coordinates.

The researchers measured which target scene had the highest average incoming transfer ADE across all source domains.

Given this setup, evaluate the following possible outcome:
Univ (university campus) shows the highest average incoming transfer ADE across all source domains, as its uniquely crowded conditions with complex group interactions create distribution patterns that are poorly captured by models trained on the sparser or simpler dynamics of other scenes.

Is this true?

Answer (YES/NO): NO